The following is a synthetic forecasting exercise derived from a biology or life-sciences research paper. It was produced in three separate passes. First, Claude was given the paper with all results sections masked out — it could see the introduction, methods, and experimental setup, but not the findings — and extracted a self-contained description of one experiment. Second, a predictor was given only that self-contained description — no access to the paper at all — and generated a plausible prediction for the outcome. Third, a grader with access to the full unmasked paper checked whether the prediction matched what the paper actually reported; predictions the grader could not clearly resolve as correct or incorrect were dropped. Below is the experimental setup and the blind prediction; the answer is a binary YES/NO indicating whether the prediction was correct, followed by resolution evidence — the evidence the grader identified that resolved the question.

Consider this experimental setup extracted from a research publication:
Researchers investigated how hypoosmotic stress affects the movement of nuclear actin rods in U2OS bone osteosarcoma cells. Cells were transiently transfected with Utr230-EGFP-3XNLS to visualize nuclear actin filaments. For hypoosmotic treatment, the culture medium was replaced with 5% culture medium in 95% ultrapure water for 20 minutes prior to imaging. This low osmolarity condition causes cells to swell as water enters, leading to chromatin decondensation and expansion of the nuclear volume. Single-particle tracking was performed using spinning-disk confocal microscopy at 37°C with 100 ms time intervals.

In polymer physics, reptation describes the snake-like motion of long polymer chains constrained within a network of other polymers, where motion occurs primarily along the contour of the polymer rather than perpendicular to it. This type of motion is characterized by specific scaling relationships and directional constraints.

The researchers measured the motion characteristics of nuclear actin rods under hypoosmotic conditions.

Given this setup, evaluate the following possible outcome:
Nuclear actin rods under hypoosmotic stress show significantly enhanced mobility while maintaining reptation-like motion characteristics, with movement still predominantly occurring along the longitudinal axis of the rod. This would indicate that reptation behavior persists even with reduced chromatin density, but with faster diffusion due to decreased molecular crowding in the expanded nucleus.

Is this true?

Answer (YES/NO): NO